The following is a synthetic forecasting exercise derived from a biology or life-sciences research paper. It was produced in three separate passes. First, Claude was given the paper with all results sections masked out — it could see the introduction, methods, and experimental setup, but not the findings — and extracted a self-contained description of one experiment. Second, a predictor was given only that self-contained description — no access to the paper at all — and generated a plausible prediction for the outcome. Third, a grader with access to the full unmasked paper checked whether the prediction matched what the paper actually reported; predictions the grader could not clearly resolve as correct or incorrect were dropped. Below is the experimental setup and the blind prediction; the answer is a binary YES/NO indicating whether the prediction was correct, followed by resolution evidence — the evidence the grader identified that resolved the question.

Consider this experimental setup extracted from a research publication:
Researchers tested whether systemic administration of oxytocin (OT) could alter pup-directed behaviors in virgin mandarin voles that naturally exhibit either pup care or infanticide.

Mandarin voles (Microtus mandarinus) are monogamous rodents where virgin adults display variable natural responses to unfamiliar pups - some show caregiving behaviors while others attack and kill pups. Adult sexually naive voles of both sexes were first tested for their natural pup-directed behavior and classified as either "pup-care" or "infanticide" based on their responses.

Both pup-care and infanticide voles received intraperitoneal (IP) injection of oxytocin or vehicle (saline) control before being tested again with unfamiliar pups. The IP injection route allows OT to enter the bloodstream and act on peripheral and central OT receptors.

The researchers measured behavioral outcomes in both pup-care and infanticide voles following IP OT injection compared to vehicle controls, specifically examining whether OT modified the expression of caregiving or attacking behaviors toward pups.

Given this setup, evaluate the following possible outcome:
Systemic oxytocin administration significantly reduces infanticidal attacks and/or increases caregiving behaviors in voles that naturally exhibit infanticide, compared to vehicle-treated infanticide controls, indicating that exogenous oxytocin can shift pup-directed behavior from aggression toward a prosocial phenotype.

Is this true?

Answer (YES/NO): YES